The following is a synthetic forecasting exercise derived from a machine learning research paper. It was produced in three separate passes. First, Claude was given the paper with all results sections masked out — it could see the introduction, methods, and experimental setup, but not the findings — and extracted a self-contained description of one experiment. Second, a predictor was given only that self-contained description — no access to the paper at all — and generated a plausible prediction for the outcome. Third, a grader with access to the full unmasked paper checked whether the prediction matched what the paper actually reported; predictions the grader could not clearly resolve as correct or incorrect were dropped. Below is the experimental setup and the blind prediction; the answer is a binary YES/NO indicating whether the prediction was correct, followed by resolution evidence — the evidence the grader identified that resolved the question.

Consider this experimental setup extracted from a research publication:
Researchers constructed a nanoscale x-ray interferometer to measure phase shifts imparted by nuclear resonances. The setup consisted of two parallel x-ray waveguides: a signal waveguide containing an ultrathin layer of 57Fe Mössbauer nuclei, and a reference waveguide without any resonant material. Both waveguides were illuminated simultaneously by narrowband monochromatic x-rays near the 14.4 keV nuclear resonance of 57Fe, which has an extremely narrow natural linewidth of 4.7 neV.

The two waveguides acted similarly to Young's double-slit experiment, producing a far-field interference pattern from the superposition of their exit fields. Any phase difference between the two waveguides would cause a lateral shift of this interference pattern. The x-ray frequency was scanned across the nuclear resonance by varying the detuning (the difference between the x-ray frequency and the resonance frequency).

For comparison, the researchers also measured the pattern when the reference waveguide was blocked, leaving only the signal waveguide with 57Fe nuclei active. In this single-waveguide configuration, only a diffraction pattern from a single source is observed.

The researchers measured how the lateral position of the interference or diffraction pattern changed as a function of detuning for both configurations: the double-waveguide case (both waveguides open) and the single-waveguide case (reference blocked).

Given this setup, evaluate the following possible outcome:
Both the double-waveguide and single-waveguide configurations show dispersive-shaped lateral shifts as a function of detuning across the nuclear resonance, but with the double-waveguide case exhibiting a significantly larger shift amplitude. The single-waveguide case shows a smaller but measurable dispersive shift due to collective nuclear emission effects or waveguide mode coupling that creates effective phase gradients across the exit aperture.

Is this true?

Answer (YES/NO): NO